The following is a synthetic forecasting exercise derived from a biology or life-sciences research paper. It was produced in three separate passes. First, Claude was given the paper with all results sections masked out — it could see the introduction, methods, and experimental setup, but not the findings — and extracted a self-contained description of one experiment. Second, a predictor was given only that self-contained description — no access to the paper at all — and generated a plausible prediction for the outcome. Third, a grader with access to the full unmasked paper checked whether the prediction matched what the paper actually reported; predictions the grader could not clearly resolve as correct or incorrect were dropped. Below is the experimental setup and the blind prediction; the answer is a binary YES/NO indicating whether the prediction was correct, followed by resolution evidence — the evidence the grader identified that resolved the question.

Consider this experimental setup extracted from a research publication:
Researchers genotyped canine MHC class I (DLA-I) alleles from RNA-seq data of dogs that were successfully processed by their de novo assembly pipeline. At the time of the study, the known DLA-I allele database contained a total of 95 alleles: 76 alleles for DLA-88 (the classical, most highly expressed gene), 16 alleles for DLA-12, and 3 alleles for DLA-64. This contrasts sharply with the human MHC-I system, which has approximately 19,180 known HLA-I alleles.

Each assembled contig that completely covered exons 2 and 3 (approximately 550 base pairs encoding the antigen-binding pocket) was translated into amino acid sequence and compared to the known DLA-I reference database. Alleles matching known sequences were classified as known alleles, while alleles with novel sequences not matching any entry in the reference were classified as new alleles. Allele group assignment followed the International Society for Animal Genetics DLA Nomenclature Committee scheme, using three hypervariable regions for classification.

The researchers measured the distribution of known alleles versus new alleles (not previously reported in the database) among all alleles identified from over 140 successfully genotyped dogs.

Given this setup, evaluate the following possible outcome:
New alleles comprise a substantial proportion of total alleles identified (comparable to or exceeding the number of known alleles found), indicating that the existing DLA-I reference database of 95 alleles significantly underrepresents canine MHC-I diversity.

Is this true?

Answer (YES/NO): YES